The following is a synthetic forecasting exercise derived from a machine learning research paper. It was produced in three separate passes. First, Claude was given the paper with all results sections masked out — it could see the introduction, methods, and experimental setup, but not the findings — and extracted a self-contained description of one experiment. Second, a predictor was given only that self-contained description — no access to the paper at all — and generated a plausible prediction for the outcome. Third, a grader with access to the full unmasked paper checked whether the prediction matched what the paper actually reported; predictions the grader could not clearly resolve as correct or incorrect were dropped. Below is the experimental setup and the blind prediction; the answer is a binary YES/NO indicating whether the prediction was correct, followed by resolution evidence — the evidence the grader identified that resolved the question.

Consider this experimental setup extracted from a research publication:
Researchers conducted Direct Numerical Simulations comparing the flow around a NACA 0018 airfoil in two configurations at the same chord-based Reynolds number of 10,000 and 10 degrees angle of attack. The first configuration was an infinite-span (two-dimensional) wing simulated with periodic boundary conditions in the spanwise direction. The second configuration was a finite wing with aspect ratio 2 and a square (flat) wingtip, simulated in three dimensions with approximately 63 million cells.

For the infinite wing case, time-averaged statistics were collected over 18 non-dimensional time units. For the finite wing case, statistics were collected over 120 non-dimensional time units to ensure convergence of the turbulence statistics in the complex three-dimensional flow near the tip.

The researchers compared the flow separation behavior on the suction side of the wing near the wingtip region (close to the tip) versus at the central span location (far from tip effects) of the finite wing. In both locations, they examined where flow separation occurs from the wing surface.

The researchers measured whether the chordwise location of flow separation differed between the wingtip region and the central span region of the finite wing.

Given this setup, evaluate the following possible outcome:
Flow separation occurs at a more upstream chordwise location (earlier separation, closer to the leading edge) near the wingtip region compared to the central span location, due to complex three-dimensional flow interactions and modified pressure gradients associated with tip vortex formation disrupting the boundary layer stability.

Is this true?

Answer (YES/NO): NO